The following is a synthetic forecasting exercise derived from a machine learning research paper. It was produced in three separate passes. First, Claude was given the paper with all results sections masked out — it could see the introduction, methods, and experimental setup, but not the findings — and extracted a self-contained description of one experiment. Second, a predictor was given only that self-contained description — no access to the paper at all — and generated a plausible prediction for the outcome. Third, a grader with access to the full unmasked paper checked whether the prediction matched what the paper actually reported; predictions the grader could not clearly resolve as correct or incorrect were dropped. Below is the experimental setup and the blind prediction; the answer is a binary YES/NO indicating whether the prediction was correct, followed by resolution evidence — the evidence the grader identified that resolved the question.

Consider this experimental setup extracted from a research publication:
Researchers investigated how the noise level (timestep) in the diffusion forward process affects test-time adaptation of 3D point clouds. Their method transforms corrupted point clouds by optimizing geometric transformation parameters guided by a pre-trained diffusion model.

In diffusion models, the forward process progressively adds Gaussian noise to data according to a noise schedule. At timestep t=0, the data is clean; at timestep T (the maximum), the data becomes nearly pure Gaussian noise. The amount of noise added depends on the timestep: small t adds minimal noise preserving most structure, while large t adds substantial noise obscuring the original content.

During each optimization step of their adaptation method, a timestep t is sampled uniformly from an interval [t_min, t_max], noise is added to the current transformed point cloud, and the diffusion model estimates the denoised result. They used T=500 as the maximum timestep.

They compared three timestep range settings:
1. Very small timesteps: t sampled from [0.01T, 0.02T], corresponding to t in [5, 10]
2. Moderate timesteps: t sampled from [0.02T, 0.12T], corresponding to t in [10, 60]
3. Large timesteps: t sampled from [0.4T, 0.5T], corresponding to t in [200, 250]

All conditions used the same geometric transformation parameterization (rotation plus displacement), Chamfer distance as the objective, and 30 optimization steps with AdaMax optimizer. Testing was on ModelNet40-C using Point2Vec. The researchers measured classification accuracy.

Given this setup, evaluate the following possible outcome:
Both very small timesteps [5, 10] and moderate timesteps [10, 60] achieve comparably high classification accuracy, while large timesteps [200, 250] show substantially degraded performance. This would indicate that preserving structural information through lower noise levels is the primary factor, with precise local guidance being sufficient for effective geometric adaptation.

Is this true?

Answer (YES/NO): NO